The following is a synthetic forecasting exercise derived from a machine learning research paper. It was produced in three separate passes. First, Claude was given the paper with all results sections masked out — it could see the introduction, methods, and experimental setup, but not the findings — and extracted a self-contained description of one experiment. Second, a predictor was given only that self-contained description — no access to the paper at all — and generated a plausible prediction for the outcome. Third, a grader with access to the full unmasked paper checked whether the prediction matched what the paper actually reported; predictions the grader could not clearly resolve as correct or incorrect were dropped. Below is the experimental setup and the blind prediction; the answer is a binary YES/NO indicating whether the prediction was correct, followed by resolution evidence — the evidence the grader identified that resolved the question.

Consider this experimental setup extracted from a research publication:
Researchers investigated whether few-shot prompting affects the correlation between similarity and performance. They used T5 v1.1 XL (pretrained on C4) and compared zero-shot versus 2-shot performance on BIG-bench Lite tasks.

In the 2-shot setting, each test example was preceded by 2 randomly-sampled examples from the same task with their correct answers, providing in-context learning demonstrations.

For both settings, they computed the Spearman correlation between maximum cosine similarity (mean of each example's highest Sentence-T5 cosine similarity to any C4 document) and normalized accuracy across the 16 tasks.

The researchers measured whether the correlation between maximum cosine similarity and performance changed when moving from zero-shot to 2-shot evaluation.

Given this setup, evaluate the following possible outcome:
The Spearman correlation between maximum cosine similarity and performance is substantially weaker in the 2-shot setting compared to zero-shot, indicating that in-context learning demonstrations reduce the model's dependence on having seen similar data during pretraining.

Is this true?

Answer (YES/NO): NO